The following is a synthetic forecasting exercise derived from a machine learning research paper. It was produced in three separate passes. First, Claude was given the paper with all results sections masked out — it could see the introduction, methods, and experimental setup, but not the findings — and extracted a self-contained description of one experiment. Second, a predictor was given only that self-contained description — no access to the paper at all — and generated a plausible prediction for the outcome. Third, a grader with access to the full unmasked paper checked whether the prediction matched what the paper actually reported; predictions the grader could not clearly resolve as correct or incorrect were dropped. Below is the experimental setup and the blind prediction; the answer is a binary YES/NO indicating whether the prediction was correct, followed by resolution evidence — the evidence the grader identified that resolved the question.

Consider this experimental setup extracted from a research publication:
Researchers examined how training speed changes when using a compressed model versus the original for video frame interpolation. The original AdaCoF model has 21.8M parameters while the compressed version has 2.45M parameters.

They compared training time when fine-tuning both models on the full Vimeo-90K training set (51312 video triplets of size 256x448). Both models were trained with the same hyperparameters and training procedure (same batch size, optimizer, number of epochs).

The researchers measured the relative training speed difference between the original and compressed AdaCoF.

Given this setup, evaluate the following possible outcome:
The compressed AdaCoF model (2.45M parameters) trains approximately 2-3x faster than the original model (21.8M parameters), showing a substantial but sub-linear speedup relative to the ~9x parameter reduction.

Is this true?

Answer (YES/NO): NO